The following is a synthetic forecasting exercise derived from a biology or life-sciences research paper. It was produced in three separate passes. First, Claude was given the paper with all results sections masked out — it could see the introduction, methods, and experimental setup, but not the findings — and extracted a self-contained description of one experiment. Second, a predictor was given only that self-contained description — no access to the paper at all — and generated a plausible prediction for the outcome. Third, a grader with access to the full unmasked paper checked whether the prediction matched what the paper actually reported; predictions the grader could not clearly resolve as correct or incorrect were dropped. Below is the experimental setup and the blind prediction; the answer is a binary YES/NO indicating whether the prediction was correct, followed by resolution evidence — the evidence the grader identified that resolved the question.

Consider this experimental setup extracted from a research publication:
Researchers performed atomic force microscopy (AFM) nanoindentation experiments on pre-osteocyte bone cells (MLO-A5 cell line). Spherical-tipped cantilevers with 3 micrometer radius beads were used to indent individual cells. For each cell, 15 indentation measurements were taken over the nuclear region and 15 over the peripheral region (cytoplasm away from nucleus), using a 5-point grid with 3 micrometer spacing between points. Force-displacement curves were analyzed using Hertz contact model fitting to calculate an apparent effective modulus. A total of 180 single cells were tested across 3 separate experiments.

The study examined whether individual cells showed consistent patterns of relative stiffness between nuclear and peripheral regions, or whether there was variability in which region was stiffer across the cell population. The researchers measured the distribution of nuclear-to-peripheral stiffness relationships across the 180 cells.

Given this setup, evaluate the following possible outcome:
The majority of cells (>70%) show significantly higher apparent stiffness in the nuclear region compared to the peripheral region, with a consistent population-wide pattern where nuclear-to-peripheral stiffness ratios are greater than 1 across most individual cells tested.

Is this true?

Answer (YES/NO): NO